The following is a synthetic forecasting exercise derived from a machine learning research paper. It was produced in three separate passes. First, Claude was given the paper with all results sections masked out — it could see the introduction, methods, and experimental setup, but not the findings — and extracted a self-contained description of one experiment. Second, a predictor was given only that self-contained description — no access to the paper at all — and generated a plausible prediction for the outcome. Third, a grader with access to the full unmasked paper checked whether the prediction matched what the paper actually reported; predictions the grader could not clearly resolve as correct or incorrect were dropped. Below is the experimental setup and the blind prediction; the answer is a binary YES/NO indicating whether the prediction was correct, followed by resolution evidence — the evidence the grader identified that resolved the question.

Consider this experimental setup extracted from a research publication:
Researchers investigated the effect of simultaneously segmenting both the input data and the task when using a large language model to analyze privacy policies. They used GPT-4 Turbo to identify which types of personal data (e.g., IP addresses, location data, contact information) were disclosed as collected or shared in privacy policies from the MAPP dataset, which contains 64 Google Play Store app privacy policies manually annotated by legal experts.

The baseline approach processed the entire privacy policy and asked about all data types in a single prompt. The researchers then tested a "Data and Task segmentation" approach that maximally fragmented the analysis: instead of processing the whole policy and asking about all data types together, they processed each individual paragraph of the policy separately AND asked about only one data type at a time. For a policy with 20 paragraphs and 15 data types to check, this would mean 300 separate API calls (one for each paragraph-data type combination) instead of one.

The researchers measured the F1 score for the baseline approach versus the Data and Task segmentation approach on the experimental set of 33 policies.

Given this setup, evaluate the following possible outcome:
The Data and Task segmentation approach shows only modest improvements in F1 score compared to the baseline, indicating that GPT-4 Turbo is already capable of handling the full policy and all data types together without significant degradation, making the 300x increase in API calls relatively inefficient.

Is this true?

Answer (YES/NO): NO